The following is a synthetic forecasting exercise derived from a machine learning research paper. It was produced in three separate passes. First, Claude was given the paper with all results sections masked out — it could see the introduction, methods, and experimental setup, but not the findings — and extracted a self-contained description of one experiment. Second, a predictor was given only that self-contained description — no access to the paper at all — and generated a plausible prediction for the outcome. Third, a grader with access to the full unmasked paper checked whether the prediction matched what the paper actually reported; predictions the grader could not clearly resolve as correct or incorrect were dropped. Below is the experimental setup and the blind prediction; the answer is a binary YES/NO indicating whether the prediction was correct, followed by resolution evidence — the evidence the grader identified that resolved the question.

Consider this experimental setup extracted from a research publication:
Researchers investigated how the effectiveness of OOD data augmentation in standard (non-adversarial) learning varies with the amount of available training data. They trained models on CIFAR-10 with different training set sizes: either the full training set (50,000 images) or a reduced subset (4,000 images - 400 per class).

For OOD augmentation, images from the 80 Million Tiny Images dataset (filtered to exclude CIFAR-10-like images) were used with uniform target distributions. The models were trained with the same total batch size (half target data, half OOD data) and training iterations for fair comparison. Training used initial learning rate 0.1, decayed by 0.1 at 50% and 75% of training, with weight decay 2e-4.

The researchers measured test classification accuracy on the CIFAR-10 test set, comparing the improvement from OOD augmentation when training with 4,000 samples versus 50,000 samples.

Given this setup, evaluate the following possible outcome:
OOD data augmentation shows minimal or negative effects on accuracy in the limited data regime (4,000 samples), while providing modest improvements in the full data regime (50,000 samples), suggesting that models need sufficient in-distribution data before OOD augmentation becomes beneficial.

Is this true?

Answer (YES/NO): NO